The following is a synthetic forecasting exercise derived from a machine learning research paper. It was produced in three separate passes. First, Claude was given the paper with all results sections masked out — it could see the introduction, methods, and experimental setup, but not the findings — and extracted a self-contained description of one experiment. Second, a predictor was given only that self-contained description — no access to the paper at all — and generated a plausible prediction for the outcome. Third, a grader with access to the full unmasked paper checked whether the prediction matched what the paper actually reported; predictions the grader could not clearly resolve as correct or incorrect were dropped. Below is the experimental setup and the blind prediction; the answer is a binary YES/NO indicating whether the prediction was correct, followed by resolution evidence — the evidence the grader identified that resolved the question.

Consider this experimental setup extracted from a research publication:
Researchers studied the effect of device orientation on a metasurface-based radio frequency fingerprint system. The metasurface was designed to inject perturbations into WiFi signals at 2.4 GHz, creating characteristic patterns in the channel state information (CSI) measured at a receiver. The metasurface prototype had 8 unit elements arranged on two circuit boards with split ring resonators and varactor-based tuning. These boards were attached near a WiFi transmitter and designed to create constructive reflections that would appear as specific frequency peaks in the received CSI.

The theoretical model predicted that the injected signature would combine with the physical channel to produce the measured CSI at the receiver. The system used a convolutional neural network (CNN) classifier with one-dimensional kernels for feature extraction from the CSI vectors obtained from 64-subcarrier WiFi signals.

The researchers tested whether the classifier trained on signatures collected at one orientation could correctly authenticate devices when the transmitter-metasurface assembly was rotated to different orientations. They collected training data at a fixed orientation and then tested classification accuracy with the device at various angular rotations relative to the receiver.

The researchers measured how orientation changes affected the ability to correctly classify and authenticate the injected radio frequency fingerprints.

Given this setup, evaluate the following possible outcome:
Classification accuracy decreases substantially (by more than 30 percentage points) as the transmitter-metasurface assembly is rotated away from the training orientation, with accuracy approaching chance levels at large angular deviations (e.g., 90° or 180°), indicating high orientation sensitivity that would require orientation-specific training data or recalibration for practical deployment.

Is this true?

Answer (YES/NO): NO